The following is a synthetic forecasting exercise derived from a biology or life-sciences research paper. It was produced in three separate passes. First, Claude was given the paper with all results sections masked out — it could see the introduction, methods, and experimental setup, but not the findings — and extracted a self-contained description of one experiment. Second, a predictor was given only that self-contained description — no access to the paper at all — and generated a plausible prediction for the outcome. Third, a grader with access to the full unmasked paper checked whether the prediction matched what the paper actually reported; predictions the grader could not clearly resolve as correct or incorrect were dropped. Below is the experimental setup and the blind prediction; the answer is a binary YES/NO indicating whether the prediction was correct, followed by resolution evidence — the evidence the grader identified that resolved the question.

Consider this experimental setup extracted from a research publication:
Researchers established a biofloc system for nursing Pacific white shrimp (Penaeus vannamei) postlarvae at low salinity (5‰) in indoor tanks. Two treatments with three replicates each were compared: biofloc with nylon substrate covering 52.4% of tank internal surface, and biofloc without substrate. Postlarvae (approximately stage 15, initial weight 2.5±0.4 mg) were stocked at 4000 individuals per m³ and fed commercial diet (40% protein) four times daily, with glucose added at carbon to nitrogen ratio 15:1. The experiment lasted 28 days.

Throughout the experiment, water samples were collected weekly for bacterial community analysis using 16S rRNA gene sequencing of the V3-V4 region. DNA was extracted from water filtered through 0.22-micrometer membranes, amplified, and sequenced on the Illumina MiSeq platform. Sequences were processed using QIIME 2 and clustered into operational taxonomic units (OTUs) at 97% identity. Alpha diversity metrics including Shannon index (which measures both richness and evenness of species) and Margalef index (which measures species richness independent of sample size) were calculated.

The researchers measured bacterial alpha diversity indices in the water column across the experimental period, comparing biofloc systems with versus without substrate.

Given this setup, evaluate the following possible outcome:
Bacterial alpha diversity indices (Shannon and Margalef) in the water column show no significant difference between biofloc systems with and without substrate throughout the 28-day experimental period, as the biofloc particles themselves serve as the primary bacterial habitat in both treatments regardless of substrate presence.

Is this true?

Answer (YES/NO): NO